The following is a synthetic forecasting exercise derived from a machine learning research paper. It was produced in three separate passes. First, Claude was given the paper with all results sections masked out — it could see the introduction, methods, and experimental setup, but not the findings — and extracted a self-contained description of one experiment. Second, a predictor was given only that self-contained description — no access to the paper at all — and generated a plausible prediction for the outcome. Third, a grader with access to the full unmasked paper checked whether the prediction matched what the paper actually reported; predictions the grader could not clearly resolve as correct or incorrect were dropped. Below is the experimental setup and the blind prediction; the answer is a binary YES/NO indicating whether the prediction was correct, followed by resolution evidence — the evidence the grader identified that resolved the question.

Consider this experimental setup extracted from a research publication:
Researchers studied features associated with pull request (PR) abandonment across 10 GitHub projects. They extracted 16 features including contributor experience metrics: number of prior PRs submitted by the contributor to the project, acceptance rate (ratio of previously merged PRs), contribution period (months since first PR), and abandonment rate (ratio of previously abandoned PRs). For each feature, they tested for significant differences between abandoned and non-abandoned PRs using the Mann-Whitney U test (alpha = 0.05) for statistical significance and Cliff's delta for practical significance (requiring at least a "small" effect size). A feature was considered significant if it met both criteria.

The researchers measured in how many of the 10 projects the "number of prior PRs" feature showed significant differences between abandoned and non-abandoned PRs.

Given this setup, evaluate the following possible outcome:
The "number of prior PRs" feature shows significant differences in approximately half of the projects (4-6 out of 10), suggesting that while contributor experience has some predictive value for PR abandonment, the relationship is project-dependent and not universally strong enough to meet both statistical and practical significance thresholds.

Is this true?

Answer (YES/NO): NO